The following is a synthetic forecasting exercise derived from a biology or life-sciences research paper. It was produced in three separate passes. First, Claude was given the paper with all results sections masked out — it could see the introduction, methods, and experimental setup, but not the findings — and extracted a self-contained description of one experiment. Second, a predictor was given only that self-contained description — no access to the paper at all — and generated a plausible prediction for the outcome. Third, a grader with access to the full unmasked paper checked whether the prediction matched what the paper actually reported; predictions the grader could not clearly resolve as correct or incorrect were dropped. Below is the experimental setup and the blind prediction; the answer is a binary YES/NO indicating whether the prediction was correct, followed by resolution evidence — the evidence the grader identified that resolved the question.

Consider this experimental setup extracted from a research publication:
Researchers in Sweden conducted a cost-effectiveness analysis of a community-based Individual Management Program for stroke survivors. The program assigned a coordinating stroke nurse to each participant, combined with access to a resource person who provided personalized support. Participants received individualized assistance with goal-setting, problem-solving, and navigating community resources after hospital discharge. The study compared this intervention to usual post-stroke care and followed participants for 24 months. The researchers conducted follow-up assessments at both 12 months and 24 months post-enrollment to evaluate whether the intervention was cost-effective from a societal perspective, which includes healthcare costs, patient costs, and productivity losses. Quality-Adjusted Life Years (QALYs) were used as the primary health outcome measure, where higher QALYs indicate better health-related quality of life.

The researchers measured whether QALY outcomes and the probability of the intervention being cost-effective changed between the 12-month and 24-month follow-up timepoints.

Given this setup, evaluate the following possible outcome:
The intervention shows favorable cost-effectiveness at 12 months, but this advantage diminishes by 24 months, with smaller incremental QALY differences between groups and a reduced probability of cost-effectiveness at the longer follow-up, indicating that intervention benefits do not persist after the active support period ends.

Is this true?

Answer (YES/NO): NO